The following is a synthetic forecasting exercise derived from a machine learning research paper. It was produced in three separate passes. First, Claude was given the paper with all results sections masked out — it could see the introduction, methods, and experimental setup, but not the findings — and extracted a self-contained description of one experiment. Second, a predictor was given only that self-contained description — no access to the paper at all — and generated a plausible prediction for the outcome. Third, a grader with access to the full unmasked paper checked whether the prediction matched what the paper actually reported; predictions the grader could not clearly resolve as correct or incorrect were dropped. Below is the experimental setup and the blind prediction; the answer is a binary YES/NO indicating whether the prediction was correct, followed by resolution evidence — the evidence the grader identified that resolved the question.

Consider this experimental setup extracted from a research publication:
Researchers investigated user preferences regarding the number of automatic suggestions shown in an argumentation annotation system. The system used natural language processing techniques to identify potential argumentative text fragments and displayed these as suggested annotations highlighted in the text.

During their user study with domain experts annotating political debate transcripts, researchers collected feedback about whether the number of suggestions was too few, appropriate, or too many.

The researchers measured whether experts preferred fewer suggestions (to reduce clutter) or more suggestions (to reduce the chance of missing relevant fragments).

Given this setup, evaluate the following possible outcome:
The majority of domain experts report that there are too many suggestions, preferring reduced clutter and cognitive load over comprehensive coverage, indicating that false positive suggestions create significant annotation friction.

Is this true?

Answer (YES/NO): NO